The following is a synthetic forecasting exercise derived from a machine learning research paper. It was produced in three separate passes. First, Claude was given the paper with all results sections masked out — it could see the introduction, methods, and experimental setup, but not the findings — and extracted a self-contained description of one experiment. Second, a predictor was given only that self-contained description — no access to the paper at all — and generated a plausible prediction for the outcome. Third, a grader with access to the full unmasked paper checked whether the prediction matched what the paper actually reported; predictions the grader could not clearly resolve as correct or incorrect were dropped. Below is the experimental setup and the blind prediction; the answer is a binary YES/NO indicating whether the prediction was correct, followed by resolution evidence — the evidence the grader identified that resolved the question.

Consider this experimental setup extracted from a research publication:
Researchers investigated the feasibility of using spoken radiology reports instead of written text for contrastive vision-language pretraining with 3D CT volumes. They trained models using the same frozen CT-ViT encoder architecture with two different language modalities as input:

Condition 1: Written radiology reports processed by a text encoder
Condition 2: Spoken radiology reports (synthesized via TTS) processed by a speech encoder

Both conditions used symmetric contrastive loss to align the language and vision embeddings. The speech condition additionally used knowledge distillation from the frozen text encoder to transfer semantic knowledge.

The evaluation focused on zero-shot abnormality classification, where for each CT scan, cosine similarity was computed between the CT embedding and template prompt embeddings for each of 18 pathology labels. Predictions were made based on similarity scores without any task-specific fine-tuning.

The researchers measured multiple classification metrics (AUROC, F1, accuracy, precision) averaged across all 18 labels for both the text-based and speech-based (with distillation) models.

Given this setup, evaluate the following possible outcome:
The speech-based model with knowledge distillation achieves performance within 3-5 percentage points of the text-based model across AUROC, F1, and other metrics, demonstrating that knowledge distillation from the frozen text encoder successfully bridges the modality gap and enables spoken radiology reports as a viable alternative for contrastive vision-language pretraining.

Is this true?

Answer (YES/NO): YES